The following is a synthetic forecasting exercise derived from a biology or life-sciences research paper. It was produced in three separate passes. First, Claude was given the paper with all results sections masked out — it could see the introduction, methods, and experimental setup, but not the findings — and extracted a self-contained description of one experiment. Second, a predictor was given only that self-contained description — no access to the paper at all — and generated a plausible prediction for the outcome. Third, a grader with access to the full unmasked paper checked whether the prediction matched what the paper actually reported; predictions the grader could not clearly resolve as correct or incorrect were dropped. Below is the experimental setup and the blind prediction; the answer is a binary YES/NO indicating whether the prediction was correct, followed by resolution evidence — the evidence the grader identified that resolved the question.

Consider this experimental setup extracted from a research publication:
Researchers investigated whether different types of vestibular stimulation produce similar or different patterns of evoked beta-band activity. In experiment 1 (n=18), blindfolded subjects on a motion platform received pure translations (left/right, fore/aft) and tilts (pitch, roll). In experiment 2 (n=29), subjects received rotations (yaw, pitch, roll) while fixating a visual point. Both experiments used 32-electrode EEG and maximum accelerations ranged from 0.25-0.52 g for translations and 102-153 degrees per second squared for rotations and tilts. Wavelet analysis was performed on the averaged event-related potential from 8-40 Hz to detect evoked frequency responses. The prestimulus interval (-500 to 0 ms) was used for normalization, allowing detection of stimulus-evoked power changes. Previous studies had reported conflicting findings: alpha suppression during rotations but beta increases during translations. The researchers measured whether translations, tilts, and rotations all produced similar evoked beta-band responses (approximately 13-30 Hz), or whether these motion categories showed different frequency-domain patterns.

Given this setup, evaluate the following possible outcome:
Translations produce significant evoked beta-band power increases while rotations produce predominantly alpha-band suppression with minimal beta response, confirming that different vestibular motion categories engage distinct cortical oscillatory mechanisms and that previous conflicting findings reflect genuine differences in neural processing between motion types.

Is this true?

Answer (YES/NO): NO